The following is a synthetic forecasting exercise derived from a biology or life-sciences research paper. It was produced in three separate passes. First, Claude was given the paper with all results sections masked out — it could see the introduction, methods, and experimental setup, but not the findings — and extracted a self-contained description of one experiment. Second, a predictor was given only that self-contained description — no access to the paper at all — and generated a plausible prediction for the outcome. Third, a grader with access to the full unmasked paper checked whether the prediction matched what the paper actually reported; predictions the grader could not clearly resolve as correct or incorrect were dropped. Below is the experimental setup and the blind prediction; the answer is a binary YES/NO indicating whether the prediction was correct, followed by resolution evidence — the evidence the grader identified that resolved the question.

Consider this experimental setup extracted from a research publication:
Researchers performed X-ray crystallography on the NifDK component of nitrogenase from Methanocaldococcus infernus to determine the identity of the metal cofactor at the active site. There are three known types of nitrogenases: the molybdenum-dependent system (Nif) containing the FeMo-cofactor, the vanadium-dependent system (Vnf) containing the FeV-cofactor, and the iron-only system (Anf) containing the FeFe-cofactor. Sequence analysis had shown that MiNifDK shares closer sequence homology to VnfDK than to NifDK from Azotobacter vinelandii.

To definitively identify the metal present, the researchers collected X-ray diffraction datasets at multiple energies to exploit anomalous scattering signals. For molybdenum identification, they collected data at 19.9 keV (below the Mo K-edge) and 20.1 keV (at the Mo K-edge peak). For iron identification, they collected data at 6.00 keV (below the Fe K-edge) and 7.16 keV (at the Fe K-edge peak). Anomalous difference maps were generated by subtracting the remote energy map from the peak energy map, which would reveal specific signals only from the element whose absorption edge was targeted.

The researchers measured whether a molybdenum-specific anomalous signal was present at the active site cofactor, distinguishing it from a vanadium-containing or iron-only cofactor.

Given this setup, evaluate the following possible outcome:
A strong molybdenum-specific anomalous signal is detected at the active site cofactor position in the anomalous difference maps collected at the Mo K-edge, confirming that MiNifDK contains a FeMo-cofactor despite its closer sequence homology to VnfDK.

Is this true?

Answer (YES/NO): YES